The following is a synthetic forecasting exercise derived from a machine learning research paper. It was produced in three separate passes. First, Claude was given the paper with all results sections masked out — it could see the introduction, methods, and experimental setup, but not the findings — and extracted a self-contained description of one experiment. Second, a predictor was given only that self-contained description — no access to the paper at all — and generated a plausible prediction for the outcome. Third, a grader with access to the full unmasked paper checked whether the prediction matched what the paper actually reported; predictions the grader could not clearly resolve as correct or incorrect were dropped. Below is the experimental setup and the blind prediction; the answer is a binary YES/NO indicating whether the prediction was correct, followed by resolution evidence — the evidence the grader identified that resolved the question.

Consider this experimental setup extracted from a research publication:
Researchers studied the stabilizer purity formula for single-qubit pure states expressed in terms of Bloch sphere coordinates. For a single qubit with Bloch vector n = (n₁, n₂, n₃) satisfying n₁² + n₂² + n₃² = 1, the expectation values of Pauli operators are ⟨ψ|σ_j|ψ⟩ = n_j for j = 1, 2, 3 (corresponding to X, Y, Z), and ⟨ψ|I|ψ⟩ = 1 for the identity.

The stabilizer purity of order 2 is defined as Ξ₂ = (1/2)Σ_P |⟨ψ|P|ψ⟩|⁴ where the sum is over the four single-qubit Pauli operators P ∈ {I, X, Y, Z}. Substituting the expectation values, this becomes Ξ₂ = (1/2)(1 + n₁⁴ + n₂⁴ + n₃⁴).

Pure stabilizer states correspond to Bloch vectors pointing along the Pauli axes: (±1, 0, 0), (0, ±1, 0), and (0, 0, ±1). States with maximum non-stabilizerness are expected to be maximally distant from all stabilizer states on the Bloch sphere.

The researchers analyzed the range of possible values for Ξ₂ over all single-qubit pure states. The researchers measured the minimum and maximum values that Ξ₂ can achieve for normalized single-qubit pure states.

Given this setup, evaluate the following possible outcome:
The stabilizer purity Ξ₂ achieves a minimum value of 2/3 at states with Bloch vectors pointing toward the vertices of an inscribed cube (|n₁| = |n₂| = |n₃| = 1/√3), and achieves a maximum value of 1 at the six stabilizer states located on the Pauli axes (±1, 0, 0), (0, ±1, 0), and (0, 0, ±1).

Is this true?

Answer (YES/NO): YES